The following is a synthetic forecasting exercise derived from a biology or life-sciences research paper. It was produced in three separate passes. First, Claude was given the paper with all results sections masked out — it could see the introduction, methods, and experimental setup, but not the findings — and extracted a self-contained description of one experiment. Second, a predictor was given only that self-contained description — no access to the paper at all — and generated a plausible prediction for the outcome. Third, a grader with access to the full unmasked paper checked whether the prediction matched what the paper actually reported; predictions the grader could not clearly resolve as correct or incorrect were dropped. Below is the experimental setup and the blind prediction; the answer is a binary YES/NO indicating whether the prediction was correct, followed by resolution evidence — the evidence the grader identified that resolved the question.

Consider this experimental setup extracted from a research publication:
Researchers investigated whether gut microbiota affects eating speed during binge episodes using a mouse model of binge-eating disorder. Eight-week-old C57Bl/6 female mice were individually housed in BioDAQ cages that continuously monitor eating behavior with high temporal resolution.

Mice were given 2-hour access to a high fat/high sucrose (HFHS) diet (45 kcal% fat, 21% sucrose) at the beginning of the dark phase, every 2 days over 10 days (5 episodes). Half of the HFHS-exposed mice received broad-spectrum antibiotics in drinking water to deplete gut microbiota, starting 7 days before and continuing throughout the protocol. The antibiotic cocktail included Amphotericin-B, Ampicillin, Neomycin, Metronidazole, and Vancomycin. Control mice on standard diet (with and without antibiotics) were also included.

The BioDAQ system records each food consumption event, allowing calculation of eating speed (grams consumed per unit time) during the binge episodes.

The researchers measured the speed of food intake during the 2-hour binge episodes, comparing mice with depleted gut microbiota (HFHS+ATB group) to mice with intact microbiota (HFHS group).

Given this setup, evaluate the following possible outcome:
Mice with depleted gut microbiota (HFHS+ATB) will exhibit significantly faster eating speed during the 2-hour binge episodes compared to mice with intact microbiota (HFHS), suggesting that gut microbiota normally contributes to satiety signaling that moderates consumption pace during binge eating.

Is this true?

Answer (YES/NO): NO